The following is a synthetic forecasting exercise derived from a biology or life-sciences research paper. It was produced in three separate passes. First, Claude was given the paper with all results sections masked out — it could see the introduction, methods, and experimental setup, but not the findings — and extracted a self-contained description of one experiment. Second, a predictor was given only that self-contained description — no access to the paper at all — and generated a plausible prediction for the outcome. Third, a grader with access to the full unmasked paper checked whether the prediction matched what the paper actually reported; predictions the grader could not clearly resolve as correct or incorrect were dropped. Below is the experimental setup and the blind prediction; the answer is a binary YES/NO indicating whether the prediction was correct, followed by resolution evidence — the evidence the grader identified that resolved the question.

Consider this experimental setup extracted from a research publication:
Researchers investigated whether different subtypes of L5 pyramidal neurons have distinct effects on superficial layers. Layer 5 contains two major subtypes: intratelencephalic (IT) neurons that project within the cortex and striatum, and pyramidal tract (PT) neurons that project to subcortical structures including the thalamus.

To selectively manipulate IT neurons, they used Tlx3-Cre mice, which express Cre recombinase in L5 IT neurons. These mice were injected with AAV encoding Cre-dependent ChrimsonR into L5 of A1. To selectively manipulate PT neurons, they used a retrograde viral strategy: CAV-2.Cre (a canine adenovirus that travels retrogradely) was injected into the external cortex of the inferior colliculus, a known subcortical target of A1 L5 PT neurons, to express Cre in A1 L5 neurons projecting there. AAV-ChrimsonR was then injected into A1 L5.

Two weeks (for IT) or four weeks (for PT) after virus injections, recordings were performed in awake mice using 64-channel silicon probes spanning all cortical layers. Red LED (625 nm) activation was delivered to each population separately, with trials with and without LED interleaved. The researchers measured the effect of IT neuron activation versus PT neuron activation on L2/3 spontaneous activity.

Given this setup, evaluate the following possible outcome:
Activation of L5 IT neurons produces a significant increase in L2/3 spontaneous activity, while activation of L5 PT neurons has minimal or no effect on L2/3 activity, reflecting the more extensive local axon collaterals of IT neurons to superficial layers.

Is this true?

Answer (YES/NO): NO